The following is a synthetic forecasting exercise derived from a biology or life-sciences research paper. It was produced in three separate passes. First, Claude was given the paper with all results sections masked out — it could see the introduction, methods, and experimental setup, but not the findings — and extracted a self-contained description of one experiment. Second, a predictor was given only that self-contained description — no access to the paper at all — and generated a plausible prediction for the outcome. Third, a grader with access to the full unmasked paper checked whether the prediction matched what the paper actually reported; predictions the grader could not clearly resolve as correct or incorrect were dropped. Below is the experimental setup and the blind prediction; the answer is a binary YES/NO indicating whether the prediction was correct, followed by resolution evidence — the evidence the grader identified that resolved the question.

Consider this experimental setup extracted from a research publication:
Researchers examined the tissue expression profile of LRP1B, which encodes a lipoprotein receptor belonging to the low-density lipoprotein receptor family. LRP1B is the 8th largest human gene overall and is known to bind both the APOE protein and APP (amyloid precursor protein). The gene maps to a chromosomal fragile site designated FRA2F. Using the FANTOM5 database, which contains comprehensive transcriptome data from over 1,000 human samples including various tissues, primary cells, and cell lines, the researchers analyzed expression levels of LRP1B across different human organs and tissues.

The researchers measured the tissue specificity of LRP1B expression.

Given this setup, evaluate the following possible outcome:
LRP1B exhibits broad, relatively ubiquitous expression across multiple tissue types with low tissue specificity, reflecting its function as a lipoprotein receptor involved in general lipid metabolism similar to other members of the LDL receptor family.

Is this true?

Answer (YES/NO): NO